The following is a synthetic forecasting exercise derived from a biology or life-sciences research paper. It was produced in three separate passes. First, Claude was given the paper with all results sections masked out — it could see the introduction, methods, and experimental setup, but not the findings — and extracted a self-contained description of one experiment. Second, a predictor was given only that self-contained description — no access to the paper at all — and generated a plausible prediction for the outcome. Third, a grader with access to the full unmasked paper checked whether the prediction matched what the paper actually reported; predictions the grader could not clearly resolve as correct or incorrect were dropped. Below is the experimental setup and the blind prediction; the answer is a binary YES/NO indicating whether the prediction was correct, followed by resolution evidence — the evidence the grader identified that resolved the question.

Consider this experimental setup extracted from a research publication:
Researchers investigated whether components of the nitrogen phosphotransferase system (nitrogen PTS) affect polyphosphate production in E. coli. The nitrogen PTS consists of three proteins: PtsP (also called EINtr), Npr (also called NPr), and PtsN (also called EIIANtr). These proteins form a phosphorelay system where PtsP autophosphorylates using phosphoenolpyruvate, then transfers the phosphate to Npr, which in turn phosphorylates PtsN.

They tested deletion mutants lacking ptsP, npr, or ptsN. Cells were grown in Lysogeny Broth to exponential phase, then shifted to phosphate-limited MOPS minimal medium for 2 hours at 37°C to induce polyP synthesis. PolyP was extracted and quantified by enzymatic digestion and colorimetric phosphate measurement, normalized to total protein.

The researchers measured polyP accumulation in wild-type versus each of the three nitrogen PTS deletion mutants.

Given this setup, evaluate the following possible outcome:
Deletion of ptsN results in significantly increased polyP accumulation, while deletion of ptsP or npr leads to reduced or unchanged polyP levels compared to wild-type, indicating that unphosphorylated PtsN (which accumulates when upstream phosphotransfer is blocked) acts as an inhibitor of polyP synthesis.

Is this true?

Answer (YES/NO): NO